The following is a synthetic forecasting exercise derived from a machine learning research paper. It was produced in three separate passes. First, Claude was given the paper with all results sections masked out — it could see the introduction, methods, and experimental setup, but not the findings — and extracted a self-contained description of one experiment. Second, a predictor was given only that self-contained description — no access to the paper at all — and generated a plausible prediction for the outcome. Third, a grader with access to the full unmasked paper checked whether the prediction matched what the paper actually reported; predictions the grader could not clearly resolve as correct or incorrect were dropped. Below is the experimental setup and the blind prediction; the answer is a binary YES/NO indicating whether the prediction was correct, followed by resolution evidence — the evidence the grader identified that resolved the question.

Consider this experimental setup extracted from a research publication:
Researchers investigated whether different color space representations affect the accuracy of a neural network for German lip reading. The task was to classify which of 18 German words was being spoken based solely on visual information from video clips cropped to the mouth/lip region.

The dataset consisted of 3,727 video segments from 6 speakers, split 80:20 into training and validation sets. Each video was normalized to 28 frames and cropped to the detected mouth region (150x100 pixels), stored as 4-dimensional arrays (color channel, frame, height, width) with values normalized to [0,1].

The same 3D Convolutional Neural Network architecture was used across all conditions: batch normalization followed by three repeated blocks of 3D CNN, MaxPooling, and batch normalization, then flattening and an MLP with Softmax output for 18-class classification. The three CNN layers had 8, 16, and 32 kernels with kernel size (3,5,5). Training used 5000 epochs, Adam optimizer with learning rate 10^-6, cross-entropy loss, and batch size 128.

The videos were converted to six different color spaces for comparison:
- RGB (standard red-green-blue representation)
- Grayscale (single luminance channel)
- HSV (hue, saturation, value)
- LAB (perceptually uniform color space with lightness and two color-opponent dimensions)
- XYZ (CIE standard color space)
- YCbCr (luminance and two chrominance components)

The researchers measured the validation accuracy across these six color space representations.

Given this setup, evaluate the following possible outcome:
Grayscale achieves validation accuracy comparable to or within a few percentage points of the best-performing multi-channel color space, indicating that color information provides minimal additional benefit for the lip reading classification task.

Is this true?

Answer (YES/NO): YES